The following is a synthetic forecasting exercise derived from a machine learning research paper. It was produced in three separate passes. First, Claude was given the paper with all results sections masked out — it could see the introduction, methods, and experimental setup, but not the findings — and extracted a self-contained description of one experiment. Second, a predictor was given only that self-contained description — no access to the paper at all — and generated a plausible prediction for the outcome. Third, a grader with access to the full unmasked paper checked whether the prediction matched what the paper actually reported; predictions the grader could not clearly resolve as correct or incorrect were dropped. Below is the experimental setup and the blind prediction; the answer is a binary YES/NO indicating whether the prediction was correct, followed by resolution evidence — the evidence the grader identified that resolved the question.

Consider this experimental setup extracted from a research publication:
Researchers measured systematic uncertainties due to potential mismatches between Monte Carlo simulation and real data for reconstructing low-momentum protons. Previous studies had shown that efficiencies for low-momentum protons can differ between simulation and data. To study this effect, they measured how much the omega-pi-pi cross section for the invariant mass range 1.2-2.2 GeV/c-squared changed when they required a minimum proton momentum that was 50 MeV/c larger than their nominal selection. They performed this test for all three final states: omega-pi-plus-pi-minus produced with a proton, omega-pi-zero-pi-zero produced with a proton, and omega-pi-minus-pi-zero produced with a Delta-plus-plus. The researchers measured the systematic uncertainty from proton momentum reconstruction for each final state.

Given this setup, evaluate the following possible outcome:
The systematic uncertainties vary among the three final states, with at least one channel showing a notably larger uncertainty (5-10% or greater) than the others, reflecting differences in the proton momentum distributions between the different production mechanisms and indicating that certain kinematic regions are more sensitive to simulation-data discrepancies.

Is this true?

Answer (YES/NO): NO